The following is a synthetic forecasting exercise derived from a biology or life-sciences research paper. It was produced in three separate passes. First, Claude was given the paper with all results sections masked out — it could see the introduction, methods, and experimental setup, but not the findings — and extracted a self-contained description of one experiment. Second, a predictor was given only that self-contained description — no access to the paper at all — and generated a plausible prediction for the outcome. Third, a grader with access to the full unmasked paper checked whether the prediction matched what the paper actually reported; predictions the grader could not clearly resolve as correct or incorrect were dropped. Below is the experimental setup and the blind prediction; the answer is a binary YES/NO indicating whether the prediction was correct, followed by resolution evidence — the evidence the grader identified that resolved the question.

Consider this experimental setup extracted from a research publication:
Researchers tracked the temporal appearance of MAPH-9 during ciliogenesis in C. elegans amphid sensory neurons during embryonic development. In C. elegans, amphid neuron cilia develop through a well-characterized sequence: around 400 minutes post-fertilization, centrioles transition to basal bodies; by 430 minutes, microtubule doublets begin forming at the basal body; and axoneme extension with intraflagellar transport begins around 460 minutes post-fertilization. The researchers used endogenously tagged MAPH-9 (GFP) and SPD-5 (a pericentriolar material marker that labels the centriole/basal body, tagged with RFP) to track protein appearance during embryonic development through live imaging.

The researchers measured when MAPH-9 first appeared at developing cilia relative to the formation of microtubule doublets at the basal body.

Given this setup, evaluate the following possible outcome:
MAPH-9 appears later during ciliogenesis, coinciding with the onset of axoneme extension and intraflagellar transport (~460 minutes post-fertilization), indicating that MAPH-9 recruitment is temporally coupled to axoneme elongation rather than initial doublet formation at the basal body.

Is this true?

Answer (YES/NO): NO